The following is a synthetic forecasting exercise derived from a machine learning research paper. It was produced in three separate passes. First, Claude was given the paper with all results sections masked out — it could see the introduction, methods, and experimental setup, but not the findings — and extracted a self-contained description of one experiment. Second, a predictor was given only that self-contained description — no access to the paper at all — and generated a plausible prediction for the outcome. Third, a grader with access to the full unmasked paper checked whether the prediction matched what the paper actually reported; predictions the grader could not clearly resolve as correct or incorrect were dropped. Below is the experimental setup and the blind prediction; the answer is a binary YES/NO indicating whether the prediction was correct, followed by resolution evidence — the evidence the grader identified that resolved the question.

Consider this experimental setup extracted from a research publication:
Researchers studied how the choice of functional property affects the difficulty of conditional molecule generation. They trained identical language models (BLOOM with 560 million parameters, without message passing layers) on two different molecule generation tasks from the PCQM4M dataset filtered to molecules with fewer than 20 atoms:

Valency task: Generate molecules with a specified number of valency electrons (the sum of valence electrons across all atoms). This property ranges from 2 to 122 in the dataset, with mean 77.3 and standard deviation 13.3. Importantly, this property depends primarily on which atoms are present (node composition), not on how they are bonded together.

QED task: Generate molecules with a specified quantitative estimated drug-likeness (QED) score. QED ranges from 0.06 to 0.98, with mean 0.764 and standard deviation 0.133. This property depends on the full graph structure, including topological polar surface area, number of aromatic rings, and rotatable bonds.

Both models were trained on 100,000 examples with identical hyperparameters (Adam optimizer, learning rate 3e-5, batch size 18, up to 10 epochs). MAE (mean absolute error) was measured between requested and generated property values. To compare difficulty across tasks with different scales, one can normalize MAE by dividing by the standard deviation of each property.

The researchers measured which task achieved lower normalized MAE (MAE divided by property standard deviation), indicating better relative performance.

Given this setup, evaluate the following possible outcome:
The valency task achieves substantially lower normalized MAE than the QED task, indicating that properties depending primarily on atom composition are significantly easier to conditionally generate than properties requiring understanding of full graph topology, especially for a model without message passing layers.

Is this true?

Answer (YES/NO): YES